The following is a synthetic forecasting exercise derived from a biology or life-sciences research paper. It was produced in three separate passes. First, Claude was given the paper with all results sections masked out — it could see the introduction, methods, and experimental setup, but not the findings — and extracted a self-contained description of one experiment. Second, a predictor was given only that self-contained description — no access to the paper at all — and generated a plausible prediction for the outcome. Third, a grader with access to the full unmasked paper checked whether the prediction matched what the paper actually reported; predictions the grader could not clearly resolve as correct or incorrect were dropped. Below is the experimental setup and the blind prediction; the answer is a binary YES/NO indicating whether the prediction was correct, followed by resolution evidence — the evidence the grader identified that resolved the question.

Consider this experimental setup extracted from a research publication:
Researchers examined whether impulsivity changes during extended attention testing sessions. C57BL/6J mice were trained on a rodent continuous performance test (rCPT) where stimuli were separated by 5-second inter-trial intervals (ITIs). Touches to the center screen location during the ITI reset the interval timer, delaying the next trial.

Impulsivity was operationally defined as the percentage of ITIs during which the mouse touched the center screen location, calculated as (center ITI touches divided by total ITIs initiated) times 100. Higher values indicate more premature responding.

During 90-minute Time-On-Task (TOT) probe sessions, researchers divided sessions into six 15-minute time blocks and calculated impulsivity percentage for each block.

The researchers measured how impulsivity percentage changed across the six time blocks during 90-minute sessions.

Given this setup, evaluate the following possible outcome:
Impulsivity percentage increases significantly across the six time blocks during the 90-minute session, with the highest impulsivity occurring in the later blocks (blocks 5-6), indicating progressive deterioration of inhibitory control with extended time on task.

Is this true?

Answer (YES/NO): NO